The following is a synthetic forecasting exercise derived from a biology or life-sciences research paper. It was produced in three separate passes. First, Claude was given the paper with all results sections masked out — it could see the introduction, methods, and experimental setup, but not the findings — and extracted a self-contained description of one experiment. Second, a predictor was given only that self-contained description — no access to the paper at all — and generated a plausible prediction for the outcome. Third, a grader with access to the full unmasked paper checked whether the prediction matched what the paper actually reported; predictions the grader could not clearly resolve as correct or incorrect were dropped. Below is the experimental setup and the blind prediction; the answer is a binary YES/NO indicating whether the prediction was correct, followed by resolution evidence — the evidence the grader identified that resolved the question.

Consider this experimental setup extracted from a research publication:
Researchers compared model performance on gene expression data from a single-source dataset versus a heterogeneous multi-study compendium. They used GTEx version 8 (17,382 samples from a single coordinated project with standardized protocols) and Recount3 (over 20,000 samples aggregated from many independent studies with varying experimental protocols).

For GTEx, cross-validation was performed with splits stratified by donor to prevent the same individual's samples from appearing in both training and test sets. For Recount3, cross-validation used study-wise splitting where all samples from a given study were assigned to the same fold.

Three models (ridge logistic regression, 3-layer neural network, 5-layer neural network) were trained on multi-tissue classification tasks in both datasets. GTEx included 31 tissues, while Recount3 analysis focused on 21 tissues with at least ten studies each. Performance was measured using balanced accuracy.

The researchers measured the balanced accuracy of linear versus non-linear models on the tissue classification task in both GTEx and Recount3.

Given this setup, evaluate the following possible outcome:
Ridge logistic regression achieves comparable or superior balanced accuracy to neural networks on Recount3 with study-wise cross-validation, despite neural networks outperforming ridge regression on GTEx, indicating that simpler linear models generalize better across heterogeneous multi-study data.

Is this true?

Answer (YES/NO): NO